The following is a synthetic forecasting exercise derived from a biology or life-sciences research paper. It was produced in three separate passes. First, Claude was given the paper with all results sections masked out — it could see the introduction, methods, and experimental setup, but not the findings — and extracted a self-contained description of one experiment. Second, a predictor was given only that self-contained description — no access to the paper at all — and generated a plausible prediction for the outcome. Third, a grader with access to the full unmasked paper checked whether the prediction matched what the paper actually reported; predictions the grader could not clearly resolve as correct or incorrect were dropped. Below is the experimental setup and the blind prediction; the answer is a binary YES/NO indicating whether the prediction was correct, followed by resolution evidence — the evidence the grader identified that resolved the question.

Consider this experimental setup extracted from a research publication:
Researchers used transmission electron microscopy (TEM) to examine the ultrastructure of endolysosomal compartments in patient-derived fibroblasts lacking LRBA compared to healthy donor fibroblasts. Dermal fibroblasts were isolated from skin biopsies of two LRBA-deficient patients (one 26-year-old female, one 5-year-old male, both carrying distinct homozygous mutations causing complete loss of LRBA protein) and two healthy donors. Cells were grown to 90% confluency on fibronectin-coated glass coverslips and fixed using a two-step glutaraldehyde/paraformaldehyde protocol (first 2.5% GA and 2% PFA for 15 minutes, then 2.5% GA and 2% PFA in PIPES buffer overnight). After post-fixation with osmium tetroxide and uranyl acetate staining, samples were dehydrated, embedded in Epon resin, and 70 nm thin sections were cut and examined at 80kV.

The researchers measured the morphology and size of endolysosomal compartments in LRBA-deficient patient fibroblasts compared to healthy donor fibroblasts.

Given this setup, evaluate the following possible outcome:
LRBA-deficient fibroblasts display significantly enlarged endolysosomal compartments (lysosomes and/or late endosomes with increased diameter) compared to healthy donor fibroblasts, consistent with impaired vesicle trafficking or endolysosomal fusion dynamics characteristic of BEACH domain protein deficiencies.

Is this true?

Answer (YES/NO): YES